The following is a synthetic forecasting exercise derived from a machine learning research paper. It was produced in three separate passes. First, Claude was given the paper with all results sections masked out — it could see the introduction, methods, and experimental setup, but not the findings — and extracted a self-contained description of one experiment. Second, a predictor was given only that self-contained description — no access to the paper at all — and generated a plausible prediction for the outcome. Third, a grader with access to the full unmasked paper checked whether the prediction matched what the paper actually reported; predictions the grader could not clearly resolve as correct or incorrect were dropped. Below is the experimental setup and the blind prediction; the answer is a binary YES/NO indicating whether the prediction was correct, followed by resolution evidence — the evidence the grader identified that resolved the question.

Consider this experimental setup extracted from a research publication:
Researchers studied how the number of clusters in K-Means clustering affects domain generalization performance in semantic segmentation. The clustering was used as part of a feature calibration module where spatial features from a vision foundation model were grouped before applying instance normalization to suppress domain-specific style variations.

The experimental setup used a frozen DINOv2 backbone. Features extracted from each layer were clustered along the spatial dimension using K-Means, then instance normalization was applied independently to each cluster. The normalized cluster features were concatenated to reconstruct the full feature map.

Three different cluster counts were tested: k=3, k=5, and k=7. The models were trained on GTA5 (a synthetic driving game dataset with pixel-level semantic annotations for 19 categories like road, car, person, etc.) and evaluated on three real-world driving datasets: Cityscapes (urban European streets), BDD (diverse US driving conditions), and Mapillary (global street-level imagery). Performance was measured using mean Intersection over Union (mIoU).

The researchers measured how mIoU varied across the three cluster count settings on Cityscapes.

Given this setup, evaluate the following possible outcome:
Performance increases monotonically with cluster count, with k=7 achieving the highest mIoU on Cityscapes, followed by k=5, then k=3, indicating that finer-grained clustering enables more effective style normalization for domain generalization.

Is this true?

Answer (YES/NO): NO